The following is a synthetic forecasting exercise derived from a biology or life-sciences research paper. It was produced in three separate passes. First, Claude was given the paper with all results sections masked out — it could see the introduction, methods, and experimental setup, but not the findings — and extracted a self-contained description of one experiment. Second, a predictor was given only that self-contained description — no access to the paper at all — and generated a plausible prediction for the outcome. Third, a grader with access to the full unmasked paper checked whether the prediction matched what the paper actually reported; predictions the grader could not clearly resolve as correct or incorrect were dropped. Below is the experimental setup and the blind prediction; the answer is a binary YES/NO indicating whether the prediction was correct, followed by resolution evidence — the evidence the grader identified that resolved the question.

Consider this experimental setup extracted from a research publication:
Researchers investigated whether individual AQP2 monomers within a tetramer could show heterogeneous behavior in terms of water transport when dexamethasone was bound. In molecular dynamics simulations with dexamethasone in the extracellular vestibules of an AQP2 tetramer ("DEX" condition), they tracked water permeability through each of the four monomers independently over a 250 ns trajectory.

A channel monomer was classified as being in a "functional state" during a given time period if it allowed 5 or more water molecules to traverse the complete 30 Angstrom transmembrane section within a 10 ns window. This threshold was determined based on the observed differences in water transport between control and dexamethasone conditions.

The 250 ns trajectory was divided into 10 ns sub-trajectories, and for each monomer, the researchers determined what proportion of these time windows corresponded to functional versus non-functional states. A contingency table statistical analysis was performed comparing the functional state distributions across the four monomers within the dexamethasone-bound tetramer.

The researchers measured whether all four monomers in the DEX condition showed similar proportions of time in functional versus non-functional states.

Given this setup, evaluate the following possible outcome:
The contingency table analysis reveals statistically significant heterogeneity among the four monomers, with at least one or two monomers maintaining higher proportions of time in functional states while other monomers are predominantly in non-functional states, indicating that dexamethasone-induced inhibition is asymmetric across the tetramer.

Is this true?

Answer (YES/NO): YES